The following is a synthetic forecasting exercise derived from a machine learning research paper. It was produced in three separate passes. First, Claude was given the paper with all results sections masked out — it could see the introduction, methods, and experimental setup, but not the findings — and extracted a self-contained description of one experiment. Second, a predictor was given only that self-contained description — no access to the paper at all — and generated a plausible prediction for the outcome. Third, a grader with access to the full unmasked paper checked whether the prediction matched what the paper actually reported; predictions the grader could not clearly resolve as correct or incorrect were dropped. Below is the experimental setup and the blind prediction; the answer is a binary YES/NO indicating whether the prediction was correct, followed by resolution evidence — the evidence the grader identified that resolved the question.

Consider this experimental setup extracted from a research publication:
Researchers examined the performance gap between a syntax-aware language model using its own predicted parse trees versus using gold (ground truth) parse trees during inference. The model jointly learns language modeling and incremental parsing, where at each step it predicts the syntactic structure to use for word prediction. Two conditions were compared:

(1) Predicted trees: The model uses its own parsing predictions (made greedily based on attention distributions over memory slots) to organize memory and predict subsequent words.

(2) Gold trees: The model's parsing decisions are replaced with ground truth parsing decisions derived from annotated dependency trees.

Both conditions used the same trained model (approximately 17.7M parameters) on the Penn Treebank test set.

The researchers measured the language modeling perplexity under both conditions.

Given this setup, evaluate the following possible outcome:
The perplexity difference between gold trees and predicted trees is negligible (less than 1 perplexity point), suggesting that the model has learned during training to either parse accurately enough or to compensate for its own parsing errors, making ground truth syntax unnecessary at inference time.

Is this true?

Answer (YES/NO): NO